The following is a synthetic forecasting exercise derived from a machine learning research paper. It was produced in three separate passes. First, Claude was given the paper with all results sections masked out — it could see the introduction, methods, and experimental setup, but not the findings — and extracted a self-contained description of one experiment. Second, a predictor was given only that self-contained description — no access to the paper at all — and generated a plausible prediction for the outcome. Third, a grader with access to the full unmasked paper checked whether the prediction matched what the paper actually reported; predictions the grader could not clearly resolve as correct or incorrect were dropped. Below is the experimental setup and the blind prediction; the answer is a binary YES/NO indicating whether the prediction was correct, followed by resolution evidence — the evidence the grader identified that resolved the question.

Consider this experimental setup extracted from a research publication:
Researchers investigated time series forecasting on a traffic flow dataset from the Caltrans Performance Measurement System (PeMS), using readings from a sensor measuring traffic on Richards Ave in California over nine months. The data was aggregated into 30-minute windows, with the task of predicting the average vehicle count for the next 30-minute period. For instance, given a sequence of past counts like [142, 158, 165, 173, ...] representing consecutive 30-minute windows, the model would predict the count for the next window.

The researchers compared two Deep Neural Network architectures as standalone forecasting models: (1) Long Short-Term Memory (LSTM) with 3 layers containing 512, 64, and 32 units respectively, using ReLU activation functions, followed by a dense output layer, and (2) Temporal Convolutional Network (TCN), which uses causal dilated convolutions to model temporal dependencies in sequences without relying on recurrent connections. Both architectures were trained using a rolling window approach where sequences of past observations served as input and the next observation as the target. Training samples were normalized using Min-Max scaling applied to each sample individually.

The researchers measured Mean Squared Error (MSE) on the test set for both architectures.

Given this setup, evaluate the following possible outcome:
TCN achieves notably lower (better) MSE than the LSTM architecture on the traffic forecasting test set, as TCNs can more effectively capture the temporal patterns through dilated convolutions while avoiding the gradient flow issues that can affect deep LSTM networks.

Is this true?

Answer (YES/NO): NO